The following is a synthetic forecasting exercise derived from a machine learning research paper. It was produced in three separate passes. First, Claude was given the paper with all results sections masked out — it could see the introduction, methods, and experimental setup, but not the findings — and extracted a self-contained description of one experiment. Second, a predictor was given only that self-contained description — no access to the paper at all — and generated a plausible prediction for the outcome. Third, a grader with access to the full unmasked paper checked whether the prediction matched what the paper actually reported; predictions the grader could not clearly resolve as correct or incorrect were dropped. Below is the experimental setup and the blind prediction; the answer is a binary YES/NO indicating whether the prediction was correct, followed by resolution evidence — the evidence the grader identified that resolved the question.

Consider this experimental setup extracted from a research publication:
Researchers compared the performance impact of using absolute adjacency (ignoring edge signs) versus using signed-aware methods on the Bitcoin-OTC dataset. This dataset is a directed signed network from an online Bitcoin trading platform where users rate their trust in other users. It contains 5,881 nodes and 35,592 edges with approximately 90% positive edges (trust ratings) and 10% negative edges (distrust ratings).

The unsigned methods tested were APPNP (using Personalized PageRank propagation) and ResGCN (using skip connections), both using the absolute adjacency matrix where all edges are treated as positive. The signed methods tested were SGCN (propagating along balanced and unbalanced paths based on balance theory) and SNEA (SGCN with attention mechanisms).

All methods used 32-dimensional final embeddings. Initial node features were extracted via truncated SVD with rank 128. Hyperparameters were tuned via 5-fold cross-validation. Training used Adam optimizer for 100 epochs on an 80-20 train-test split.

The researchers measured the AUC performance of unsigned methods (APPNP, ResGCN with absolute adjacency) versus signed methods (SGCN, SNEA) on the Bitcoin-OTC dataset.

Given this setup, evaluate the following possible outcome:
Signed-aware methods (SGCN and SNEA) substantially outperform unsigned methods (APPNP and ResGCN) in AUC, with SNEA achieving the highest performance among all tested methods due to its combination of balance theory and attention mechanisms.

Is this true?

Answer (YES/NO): NO